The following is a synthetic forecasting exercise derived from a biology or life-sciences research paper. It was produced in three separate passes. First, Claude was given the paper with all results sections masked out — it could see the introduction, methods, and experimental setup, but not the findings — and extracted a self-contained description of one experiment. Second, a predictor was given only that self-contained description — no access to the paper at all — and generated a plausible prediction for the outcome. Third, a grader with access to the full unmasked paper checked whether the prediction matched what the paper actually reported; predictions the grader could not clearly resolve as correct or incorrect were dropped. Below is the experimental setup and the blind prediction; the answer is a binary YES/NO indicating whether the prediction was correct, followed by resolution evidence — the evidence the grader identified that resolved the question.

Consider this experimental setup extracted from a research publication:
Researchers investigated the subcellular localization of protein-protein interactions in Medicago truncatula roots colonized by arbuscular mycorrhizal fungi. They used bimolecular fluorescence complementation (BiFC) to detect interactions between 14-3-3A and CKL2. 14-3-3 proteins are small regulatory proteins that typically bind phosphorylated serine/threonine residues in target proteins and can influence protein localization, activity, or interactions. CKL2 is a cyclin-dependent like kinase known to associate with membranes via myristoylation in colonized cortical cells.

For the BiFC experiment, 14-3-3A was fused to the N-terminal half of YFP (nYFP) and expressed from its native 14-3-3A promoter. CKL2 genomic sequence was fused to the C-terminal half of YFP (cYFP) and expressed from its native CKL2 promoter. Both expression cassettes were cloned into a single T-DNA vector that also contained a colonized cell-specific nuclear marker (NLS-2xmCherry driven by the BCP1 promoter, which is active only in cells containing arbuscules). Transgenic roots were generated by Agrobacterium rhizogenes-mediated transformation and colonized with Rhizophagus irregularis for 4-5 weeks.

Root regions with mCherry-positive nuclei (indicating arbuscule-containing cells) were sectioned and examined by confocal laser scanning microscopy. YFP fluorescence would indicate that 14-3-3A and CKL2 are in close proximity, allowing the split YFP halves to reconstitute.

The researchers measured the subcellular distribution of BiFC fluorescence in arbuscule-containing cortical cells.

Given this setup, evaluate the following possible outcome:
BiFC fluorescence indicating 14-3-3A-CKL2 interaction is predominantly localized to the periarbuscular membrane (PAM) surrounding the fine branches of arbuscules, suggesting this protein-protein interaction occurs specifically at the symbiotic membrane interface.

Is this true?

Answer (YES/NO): YES